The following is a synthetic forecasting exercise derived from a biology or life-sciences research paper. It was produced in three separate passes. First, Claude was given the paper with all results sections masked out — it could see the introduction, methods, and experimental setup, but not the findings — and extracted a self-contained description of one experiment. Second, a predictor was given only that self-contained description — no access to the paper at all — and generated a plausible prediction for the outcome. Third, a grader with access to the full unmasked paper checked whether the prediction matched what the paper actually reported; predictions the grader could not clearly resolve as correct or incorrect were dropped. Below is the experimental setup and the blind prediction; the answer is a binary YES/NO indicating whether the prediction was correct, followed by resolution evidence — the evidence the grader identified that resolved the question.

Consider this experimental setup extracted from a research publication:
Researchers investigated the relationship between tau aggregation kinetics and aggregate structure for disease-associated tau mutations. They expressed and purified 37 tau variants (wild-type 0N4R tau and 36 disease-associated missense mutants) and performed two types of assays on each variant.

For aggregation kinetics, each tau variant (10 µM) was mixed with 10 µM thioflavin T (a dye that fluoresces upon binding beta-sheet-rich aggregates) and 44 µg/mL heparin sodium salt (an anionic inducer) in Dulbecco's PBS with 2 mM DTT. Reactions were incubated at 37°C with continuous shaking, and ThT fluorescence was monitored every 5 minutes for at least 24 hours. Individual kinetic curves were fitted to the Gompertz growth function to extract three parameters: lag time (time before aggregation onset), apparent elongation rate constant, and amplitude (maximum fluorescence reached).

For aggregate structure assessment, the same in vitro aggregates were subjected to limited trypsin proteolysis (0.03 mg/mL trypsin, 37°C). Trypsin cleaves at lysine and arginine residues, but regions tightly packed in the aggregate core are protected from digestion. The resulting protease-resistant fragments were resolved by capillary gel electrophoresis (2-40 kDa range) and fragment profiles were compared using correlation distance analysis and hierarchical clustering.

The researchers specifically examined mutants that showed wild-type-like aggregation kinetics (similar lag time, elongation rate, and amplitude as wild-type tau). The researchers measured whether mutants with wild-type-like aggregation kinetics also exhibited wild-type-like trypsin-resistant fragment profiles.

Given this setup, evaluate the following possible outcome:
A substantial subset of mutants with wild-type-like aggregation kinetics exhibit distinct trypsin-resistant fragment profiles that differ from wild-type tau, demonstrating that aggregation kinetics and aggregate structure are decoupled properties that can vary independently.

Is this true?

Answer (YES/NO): YES